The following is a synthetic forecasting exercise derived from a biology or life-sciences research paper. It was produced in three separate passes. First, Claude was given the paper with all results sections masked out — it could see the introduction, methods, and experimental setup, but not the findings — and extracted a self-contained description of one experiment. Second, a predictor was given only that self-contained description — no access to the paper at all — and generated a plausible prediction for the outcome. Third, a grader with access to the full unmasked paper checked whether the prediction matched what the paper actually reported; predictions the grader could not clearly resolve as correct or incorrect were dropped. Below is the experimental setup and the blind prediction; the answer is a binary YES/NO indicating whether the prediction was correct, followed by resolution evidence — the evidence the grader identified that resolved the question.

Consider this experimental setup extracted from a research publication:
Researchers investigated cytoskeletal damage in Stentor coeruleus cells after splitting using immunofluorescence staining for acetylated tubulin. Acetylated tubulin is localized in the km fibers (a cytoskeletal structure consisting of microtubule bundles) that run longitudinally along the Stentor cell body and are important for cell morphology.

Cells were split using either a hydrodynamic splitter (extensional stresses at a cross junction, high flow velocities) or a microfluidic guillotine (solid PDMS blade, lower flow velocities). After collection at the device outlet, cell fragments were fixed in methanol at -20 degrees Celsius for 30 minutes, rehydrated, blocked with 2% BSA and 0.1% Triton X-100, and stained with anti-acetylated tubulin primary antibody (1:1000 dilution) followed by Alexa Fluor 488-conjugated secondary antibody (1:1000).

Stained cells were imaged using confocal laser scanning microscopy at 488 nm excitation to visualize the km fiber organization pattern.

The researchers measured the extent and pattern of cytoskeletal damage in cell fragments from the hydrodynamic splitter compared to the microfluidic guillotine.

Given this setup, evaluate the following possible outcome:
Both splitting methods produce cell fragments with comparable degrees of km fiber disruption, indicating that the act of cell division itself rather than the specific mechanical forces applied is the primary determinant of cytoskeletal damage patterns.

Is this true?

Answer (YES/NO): NO